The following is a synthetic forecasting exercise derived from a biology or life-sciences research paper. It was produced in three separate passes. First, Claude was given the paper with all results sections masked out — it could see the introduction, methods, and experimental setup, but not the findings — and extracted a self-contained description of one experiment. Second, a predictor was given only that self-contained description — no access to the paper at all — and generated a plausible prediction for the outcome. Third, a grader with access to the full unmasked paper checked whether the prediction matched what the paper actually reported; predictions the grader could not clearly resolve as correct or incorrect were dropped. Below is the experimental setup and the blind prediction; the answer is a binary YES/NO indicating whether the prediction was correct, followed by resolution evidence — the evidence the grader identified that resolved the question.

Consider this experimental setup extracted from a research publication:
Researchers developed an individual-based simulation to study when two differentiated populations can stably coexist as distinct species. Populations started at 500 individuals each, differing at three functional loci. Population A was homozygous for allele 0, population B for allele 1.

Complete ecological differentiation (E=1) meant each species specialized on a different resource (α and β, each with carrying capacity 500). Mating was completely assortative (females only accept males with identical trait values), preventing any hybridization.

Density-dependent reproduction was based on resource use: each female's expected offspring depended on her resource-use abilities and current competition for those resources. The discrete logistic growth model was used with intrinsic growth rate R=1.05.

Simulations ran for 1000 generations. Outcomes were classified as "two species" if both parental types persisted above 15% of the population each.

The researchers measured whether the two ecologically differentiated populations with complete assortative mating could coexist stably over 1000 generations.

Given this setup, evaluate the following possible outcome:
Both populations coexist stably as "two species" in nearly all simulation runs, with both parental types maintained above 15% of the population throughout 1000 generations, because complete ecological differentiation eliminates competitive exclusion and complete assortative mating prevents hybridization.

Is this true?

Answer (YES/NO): YES